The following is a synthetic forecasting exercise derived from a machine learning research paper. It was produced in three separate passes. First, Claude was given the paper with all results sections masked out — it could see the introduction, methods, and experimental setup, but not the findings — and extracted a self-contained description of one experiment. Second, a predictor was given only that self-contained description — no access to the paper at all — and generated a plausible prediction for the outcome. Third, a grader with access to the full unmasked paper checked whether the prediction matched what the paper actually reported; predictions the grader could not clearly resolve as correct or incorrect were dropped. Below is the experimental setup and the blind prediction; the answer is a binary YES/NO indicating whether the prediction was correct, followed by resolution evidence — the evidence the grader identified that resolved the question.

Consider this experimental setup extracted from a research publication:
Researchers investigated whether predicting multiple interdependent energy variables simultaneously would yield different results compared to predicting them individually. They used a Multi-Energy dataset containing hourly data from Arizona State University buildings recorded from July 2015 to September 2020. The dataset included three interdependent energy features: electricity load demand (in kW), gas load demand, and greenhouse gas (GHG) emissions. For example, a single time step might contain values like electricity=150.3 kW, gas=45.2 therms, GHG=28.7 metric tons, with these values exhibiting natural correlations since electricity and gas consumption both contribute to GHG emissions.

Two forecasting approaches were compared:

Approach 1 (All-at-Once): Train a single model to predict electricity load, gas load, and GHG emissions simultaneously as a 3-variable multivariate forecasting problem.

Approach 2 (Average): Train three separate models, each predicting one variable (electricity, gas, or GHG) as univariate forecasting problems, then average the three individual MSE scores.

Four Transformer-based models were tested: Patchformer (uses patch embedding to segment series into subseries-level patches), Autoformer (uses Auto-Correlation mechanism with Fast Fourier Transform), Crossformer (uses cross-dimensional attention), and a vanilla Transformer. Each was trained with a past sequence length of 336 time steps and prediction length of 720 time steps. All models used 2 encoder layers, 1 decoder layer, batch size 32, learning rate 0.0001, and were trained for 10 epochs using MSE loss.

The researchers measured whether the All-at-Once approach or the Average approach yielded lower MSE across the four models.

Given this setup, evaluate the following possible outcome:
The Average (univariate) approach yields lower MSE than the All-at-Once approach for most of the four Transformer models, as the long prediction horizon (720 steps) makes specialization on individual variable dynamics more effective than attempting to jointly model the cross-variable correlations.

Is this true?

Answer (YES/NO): NO